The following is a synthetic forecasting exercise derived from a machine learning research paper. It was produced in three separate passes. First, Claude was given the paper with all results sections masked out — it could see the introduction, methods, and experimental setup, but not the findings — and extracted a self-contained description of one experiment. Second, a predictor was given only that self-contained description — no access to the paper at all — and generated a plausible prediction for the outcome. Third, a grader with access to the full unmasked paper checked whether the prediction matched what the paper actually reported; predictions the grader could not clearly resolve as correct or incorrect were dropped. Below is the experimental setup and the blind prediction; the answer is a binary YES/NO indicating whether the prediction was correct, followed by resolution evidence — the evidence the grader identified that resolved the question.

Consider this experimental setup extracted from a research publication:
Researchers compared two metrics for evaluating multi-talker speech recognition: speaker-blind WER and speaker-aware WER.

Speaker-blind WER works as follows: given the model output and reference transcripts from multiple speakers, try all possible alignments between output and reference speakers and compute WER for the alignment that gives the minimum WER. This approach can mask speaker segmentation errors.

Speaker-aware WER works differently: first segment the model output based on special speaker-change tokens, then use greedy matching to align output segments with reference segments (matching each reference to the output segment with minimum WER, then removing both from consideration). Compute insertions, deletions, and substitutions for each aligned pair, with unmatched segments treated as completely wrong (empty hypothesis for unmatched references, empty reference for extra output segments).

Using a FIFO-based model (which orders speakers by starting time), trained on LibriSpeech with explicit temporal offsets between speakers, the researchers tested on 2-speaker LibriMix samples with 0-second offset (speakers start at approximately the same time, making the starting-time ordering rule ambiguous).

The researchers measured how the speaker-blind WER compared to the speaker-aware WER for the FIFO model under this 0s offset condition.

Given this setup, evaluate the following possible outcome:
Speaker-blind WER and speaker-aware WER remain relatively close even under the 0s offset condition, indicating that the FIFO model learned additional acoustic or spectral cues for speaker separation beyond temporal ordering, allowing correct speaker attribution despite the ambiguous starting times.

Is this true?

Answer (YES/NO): NO